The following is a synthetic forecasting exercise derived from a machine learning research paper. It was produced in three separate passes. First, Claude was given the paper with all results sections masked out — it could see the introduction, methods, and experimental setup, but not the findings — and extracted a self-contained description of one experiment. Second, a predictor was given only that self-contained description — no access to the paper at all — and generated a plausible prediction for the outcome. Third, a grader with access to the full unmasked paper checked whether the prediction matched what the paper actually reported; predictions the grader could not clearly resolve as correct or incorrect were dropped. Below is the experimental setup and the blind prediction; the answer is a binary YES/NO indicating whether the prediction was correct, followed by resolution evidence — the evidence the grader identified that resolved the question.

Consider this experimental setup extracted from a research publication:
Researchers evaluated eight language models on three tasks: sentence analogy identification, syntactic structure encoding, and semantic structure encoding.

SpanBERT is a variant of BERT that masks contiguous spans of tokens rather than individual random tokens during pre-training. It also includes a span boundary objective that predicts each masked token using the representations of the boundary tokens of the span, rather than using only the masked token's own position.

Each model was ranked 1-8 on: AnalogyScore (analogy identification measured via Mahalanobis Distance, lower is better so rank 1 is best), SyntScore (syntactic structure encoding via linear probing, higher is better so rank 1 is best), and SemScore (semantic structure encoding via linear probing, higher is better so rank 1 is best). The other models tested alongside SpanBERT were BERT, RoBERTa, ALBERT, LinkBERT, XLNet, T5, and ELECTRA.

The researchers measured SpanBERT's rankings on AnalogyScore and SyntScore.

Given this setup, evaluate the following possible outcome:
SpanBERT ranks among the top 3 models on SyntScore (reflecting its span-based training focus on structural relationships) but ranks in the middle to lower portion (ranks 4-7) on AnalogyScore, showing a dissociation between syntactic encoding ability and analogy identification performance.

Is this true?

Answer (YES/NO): NO